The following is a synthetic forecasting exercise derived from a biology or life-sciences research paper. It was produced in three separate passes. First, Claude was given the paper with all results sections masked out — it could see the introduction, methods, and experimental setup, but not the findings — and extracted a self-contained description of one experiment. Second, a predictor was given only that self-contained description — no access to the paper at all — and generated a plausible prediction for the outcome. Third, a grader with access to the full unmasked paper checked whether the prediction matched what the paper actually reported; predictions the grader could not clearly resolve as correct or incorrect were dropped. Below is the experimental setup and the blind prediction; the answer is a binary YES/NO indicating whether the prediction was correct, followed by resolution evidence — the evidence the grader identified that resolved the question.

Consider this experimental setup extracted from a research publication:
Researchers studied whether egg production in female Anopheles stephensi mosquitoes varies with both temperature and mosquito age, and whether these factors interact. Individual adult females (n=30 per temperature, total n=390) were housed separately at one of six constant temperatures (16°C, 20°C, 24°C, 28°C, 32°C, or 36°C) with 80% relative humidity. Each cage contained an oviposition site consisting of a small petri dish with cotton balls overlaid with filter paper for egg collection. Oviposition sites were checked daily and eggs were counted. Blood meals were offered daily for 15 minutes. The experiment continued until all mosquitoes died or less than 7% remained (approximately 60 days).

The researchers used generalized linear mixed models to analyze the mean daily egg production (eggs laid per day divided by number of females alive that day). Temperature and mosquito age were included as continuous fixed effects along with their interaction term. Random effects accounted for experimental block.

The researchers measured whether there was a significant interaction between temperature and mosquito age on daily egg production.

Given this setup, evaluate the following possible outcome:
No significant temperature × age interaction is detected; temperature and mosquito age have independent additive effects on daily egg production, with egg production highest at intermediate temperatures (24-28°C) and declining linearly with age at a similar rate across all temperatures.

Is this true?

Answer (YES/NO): NO